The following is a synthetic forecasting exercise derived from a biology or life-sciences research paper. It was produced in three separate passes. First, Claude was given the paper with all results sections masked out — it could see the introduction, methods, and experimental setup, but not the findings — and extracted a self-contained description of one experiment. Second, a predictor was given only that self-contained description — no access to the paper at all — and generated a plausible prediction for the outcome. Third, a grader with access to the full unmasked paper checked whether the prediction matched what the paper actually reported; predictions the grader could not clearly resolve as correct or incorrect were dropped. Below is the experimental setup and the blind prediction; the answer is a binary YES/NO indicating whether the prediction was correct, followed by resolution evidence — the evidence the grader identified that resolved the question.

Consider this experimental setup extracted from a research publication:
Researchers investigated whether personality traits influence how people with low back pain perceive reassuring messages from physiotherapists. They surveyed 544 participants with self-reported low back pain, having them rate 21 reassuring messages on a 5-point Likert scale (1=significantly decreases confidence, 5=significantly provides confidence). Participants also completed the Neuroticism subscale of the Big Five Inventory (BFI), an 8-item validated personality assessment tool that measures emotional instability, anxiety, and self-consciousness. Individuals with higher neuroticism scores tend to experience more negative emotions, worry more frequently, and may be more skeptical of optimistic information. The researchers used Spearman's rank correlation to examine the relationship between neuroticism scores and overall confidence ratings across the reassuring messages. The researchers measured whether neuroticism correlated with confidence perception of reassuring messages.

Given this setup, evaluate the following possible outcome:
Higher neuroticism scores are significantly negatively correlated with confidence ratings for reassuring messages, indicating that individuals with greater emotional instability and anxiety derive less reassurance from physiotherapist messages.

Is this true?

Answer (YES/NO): NO